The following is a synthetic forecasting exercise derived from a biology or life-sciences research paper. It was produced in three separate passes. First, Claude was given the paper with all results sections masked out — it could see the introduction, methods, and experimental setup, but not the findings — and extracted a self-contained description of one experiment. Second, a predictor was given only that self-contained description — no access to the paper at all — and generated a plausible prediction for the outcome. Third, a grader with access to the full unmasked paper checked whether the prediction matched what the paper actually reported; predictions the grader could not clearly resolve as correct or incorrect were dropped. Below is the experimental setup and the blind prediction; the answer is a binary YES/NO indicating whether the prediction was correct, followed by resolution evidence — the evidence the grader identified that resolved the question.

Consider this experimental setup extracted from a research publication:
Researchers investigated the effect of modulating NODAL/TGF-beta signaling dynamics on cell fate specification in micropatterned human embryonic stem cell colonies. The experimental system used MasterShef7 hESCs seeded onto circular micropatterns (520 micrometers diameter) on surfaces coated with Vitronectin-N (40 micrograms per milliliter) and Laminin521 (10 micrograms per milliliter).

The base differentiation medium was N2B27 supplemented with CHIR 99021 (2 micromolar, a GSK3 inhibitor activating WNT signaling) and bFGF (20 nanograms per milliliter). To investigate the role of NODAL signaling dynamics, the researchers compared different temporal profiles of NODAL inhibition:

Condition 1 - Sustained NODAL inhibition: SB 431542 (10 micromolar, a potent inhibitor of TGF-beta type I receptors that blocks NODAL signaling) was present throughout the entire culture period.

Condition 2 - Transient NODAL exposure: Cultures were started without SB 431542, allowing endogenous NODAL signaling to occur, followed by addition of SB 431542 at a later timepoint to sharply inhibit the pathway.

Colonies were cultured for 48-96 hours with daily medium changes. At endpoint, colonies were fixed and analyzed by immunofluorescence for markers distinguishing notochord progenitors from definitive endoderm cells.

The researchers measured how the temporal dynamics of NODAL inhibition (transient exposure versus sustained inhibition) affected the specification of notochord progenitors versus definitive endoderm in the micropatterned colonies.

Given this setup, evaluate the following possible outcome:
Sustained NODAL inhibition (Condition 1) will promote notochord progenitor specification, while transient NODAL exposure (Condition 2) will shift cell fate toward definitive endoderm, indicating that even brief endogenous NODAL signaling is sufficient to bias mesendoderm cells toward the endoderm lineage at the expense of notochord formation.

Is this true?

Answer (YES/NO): NO